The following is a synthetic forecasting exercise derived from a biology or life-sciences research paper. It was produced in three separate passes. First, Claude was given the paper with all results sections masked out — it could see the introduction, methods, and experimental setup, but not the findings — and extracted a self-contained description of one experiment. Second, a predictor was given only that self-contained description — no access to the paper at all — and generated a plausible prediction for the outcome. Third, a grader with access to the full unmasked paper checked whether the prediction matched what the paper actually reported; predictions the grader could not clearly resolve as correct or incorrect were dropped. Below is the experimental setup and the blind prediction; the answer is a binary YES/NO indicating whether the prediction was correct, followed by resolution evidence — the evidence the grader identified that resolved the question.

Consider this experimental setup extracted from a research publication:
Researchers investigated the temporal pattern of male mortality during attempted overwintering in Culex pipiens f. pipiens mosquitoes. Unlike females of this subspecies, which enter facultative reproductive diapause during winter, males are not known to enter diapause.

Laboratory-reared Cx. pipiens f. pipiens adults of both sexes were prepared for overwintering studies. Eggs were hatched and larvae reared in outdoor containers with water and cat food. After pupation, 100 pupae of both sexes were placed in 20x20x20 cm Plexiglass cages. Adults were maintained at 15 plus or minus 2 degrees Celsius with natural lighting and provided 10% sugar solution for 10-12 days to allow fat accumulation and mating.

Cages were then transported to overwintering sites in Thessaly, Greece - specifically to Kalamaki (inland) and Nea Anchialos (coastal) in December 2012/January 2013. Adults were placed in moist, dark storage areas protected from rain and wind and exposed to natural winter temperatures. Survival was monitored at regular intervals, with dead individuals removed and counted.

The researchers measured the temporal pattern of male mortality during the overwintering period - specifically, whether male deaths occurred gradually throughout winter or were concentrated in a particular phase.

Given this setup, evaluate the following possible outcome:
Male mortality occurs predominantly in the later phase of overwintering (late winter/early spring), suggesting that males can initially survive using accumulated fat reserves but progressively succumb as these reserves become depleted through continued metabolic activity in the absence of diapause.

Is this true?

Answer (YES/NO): NO